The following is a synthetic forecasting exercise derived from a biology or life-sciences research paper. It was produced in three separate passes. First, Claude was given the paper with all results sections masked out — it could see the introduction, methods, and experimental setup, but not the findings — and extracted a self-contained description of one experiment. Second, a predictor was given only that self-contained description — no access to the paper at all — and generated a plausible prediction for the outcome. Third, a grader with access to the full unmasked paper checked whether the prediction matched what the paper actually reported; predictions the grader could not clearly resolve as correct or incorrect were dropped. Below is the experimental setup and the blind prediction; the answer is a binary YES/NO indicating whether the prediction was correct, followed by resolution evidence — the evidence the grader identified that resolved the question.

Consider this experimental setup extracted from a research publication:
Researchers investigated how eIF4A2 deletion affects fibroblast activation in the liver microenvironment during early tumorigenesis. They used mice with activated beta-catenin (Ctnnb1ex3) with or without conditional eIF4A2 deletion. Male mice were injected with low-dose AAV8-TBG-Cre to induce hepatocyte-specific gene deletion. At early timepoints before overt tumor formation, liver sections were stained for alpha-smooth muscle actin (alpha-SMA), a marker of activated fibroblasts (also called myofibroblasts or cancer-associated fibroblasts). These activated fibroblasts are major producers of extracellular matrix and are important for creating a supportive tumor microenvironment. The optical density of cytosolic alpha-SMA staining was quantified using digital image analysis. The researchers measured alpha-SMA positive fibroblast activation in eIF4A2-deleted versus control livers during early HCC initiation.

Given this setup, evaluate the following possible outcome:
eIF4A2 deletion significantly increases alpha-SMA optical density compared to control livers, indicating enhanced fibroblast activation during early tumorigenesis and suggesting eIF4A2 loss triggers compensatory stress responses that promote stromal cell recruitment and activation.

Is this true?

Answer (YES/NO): NO